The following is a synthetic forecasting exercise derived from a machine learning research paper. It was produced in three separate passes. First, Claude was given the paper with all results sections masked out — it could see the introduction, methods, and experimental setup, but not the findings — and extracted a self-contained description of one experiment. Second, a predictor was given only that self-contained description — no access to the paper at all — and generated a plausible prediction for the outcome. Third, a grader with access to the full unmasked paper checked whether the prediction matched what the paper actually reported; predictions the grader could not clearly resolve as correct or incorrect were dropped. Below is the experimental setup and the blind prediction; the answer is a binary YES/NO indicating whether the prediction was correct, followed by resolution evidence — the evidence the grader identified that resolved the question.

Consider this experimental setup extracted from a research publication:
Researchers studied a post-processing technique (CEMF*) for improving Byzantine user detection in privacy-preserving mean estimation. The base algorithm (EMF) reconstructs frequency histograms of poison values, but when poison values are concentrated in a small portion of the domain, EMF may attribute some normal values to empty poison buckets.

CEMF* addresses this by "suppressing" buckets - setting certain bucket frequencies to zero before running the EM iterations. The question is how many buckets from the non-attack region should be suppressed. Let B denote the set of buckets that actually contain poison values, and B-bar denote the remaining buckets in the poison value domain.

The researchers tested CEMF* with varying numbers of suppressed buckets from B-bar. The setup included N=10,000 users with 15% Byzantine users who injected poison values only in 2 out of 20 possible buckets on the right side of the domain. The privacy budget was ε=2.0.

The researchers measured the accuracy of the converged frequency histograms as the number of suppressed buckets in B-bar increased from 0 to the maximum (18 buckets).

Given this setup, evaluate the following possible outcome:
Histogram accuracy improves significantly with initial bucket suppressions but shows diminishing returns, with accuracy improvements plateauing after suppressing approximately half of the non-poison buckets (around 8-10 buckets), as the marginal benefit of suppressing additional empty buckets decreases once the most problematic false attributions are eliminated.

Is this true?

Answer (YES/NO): NO